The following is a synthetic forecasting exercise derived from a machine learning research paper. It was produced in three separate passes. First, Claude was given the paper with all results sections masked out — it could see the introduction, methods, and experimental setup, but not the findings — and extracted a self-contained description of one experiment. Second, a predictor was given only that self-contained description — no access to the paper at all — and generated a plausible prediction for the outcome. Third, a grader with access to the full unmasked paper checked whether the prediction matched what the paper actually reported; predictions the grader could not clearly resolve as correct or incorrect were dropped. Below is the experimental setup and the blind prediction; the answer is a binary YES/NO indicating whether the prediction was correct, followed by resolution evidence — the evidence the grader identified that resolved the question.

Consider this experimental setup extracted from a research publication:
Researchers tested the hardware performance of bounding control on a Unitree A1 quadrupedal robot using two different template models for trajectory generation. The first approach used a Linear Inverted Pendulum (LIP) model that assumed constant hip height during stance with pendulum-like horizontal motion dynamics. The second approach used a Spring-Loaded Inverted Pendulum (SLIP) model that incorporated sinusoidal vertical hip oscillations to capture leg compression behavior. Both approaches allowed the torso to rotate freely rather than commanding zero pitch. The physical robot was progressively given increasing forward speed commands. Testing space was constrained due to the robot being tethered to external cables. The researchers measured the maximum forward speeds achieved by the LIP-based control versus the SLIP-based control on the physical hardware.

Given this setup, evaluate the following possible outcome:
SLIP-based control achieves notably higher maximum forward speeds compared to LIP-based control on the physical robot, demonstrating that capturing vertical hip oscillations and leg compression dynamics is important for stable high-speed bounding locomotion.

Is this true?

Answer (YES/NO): YES